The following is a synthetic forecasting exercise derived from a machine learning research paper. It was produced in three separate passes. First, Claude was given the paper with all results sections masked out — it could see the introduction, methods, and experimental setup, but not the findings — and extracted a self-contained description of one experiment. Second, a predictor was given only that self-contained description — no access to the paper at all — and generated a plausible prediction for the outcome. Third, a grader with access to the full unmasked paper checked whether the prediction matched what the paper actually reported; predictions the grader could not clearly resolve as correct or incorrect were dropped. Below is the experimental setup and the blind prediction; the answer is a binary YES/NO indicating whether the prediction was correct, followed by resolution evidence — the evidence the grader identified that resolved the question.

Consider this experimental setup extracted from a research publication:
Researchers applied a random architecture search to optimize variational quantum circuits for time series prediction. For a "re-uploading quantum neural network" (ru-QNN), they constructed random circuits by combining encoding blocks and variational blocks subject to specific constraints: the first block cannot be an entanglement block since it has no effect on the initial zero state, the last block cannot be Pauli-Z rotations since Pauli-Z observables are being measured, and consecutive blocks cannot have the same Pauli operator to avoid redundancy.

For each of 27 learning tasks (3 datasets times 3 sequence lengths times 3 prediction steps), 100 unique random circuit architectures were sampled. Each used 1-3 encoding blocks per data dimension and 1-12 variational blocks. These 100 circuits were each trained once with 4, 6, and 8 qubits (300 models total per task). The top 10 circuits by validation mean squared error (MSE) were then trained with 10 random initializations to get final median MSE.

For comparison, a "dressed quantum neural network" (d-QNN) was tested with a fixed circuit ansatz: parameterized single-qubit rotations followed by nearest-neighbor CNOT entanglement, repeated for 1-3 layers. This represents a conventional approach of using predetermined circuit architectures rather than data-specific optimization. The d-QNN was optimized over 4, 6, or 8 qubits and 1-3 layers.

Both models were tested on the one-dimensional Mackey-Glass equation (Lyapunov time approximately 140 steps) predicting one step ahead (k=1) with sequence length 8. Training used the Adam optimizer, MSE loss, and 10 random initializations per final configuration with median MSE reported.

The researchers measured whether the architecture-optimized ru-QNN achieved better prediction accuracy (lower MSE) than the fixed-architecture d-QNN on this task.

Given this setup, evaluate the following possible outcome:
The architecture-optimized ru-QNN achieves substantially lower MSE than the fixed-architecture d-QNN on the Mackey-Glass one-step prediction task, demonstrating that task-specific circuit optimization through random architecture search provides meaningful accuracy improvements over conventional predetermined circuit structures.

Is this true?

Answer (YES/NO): NO